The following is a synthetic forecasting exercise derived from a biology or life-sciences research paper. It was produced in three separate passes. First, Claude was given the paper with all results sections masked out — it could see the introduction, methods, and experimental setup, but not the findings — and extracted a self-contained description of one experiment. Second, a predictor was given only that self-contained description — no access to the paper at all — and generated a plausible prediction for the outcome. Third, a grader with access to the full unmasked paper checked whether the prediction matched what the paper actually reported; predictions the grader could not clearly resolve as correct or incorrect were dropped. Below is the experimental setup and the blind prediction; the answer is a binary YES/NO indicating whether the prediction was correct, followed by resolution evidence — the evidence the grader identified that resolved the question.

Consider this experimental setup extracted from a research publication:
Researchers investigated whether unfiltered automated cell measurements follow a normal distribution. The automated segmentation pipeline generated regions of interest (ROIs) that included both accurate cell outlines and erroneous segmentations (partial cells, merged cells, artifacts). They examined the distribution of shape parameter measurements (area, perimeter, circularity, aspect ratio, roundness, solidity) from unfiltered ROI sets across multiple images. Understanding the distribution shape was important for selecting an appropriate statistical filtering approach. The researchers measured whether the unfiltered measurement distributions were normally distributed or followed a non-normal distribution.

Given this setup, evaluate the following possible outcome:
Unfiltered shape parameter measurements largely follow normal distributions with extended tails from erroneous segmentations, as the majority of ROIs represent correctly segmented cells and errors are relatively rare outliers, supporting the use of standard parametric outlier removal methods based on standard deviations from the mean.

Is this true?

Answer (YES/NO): NO